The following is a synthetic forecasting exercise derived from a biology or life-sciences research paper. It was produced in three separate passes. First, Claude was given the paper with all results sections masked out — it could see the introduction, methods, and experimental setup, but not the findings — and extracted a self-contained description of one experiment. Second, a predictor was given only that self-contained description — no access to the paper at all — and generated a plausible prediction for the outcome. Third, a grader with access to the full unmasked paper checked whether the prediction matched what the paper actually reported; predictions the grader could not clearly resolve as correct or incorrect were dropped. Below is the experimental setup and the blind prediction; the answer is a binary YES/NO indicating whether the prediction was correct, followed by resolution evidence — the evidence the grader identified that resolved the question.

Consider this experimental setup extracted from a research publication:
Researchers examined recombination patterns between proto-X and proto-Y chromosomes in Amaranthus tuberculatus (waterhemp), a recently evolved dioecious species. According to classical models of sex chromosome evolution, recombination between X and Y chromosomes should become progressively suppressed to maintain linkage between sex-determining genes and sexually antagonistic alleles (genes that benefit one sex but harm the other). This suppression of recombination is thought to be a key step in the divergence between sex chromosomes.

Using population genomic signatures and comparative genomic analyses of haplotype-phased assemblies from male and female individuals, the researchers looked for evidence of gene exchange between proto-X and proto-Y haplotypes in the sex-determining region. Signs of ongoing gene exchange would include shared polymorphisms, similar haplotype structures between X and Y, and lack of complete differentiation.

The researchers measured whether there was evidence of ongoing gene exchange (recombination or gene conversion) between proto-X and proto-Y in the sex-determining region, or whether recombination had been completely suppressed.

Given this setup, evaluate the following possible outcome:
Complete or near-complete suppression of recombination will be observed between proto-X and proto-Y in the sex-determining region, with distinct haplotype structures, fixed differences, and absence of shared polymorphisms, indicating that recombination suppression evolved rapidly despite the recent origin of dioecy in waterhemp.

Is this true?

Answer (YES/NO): NO